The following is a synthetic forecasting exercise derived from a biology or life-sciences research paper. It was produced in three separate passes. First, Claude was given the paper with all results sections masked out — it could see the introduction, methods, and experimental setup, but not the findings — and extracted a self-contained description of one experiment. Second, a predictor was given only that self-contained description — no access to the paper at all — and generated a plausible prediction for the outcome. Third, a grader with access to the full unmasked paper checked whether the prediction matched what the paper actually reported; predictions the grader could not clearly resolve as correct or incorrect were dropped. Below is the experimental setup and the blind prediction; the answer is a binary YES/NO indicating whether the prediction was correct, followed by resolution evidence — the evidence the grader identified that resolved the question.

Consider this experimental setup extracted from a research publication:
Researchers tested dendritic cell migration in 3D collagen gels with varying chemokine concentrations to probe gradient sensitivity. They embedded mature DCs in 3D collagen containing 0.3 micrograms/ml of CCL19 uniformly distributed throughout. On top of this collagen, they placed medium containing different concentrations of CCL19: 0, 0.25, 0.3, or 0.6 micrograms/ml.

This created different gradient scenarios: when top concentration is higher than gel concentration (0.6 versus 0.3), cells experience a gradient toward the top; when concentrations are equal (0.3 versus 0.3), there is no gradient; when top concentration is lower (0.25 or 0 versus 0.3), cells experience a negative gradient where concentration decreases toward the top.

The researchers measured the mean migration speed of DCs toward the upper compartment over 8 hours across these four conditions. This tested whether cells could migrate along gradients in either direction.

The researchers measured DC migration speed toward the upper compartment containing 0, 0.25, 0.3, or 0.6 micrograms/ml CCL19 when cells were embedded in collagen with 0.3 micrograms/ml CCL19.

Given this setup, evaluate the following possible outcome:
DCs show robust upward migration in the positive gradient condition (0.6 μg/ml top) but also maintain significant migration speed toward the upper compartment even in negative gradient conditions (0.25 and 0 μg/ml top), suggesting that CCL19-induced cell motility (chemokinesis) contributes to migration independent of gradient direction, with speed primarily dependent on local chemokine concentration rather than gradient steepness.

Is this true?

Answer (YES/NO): NO